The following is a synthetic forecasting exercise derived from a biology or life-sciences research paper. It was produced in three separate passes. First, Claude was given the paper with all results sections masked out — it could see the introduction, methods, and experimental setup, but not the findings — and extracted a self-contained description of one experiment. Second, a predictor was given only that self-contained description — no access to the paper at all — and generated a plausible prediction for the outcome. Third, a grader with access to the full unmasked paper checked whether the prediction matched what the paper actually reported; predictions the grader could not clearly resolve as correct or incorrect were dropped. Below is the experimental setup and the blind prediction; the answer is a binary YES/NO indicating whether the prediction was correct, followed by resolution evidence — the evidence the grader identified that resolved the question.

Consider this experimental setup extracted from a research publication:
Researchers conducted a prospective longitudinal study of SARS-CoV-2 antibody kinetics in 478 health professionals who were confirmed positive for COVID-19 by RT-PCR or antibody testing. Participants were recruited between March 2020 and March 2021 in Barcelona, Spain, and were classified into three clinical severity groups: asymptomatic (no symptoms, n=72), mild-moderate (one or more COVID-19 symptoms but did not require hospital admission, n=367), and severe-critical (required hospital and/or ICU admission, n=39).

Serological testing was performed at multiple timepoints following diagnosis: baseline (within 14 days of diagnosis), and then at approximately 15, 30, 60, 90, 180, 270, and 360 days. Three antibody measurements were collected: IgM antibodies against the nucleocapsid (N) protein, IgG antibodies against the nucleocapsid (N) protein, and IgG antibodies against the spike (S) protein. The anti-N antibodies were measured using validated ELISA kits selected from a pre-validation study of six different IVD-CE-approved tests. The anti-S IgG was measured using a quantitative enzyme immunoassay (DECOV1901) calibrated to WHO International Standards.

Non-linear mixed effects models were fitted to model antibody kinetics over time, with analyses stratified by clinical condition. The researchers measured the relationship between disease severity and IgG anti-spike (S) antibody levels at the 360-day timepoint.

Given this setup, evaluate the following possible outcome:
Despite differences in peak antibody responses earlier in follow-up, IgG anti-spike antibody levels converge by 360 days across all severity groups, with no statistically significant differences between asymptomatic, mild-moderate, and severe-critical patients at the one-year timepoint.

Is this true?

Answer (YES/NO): NO